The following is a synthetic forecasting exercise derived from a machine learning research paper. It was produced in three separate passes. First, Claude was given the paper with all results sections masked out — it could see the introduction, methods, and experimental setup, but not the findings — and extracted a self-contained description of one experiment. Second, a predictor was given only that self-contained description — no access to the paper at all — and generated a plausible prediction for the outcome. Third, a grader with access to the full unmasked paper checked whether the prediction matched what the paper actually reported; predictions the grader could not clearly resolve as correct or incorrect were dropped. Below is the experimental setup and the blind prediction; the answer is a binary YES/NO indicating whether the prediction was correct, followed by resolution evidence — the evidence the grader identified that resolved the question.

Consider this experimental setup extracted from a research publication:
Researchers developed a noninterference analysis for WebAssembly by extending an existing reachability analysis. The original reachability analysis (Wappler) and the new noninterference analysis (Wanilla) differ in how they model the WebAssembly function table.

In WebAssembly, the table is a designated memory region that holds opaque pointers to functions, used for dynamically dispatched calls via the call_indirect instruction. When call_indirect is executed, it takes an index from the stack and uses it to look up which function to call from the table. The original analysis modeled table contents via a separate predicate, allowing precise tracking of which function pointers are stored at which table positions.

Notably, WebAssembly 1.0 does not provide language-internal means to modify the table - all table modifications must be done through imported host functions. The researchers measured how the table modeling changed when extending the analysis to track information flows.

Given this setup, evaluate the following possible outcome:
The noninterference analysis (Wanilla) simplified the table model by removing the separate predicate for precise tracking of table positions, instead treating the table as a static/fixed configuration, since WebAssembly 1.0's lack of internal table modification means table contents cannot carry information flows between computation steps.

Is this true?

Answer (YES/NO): NO